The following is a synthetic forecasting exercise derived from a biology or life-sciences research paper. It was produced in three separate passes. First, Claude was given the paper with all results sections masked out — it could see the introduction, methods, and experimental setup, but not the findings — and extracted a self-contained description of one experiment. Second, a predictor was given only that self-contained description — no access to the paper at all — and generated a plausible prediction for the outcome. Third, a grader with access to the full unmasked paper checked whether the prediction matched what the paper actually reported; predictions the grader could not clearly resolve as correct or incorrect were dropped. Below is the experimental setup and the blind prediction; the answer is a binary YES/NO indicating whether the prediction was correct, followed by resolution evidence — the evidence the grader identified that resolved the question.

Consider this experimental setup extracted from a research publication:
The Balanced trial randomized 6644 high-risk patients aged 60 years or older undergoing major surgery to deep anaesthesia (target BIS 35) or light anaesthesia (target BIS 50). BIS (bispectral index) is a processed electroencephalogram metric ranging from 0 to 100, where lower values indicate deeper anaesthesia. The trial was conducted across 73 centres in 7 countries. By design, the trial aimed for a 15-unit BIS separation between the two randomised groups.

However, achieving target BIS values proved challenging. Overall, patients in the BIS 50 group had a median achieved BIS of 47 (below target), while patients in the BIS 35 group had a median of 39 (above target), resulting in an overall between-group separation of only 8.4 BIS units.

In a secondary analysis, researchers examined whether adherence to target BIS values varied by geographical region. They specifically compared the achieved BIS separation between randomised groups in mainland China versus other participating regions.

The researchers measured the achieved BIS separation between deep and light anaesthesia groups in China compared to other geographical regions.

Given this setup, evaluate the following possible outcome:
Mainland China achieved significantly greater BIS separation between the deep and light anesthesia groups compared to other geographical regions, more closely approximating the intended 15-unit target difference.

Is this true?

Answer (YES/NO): YES